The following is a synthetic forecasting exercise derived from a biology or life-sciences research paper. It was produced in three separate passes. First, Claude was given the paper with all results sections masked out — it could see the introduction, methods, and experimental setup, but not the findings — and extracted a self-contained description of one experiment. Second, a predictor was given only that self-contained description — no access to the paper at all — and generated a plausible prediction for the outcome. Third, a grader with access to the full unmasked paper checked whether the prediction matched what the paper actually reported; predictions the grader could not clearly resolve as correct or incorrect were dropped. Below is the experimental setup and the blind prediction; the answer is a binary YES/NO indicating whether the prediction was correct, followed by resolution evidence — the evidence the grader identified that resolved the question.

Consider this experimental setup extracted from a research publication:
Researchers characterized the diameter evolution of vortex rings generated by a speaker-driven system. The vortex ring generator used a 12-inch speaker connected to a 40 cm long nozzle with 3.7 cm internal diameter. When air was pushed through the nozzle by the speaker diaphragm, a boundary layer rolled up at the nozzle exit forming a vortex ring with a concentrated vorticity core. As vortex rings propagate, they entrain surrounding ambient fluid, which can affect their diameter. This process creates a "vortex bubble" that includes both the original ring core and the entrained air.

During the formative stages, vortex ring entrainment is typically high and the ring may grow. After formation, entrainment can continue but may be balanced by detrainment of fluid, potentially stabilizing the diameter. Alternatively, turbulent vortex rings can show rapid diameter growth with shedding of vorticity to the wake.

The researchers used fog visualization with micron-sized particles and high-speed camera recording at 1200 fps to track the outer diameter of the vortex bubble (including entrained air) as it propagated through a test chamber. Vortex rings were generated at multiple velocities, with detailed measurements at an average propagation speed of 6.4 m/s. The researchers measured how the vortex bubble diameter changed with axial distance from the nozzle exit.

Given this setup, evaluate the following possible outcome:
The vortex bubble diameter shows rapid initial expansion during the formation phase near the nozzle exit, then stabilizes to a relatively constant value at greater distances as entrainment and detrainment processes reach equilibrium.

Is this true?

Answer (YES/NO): YES